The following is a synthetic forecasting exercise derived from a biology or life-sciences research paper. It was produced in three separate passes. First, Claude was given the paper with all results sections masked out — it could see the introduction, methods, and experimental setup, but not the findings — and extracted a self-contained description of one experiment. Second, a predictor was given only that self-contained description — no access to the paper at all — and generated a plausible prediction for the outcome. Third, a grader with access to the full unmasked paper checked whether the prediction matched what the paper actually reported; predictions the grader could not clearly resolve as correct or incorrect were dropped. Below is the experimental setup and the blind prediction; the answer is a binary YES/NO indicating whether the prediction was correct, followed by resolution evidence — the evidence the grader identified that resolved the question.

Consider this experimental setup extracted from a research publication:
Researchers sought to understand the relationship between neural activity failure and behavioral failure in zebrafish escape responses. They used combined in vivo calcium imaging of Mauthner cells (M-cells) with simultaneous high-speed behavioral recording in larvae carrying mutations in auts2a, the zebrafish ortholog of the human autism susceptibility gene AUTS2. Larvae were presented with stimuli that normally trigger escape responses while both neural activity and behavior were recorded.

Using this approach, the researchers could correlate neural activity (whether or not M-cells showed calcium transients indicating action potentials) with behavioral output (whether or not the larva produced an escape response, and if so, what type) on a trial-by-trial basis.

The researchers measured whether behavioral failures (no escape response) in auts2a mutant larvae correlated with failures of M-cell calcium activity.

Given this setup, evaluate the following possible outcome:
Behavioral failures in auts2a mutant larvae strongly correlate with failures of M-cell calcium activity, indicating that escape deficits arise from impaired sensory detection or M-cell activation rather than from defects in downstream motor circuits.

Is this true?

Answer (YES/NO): YES